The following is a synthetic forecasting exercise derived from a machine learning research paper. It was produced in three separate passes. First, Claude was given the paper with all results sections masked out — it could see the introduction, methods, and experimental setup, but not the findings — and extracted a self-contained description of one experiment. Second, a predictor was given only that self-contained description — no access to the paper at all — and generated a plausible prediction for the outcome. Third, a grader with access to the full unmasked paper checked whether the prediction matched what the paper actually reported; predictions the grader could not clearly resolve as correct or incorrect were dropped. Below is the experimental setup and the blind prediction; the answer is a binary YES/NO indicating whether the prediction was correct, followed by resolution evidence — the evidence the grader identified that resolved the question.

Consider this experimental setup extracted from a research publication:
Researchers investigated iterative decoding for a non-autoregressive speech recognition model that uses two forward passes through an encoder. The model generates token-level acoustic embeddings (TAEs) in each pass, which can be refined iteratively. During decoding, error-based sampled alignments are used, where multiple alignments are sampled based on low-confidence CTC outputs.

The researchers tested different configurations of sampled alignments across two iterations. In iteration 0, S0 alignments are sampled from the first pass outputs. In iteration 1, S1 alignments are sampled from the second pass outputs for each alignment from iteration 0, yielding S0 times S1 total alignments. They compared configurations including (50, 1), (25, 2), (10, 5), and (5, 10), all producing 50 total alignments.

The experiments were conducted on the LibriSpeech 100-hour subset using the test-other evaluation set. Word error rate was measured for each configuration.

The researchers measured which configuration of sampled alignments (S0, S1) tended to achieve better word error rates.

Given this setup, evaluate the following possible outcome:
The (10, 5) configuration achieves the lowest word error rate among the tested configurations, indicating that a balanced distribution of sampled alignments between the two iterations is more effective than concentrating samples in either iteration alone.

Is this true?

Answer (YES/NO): NO